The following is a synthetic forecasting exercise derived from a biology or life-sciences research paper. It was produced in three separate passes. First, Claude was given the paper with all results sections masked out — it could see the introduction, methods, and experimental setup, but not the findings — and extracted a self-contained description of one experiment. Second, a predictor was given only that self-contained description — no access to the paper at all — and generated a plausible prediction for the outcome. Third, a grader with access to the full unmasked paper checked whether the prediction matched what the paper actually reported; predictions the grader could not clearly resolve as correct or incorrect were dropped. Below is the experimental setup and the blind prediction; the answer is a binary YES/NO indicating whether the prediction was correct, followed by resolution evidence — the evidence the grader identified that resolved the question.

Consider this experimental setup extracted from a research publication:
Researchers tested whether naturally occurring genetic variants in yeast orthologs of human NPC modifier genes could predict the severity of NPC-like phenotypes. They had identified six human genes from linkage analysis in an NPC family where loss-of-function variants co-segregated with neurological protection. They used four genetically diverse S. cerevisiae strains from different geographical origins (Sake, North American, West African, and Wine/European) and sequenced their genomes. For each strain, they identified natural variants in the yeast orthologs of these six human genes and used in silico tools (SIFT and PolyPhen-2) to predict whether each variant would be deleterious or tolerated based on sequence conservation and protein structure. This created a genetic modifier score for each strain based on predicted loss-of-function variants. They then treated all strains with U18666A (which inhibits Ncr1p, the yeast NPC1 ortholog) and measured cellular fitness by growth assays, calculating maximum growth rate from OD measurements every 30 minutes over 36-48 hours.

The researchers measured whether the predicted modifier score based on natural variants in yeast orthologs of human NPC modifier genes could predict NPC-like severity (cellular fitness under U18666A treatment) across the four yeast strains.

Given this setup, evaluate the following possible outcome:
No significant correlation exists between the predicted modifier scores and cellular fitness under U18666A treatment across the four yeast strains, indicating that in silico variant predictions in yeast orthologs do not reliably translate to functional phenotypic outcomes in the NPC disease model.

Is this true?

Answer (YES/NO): NO